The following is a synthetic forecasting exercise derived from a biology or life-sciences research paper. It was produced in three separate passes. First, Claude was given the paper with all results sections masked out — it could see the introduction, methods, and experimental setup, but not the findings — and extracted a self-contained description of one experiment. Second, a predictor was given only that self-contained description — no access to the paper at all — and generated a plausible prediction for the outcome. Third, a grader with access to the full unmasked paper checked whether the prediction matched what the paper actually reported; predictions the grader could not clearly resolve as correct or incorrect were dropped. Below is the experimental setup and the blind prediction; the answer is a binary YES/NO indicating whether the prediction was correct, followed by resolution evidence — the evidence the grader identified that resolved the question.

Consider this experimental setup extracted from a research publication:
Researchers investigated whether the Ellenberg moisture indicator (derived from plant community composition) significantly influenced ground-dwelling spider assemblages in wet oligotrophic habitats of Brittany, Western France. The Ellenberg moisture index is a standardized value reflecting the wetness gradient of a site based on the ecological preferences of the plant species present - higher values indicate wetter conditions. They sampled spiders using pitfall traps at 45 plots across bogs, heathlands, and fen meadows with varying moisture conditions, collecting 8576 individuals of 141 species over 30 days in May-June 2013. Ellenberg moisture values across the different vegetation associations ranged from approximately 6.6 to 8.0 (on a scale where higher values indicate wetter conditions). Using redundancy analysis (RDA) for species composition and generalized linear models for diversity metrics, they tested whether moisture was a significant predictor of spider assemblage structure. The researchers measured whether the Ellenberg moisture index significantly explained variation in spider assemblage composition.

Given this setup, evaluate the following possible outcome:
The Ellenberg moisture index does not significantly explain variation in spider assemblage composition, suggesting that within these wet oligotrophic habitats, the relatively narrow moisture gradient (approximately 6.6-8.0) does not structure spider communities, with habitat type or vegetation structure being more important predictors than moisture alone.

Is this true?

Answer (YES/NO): YES